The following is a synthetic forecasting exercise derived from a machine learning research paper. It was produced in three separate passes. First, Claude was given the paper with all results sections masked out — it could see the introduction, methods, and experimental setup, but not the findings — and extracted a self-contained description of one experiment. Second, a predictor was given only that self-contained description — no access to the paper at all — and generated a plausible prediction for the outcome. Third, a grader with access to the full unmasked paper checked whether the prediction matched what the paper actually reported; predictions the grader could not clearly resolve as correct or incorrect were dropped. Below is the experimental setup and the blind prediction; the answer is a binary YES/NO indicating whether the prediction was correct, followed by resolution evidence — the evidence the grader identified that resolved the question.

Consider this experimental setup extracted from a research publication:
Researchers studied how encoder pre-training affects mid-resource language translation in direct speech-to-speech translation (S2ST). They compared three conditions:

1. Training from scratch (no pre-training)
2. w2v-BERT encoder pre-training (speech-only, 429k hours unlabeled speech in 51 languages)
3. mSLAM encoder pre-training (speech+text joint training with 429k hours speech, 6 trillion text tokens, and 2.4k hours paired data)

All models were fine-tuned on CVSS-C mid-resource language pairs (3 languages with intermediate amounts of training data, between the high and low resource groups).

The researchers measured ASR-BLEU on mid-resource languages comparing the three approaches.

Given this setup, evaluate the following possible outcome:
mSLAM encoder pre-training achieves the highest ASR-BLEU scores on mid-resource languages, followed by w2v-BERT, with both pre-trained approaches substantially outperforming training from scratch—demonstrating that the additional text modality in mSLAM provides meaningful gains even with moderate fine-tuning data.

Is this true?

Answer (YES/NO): NO